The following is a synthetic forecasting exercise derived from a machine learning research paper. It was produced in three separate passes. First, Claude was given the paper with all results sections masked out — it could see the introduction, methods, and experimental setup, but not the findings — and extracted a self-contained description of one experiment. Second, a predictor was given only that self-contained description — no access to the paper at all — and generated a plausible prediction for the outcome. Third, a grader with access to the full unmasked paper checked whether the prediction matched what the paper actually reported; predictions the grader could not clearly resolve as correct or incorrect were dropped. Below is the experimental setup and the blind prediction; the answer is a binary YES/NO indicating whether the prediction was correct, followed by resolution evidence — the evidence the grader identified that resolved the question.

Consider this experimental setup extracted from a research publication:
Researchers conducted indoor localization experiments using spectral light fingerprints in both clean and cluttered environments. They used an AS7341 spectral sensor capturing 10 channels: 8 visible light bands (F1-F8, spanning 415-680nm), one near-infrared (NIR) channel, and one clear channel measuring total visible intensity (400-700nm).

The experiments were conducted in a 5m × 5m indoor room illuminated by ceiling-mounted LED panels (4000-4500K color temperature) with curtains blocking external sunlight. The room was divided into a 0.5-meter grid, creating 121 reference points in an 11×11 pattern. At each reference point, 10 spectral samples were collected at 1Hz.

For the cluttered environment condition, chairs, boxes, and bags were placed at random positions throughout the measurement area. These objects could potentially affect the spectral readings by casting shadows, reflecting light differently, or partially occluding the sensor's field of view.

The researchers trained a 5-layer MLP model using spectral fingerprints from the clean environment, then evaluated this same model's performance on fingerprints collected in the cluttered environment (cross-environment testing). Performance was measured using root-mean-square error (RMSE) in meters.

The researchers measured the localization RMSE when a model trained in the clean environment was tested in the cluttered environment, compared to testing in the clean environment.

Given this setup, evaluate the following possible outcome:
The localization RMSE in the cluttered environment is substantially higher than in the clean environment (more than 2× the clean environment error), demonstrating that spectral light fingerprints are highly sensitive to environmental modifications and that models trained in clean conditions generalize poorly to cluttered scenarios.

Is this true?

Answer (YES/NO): NO